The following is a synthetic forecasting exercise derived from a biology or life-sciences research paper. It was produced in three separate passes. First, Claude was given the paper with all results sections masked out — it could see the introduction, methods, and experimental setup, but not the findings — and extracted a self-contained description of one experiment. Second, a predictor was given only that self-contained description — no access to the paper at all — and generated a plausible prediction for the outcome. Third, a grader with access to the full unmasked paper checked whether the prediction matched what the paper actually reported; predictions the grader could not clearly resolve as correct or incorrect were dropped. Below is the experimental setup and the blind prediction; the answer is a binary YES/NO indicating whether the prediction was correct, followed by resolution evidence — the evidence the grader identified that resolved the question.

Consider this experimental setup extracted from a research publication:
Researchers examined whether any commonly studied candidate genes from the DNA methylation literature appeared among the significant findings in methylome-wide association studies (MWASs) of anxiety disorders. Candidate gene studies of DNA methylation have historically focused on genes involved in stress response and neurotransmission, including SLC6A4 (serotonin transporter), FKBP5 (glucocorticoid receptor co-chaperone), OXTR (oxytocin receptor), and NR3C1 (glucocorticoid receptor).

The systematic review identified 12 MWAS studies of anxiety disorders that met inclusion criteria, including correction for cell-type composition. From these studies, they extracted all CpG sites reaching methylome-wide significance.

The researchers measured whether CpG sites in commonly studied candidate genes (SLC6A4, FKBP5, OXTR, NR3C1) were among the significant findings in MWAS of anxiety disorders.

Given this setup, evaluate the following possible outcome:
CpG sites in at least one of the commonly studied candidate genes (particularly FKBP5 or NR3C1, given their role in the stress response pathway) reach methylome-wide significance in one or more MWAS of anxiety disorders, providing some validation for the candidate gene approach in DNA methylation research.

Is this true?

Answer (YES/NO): NO